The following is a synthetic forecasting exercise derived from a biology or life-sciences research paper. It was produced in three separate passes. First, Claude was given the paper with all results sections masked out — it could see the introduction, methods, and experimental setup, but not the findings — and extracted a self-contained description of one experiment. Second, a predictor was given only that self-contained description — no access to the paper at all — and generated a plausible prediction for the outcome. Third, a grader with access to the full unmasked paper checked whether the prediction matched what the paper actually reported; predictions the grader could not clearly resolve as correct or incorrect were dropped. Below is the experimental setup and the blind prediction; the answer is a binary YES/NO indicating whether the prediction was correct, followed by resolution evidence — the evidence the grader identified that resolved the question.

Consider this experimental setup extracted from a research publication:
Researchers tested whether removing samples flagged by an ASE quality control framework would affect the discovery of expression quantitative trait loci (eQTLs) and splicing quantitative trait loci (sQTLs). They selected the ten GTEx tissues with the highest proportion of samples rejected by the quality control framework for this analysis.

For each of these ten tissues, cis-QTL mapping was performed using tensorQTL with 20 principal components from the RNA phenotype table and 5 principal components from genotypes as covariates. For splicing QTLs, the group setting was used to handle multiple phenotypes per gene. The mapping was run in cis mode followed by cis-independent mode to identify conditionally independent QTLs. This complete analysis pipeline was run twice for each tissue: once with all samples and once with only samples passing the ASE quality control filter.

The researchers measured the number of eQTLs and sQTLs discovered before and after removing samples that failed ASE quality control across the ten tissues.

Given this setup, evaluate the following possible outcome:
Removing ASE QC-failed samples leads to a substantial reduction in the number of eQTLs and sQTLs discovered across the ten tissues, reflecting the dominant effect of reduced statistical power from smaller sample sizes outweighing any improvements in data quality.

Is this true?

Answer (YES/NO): NO